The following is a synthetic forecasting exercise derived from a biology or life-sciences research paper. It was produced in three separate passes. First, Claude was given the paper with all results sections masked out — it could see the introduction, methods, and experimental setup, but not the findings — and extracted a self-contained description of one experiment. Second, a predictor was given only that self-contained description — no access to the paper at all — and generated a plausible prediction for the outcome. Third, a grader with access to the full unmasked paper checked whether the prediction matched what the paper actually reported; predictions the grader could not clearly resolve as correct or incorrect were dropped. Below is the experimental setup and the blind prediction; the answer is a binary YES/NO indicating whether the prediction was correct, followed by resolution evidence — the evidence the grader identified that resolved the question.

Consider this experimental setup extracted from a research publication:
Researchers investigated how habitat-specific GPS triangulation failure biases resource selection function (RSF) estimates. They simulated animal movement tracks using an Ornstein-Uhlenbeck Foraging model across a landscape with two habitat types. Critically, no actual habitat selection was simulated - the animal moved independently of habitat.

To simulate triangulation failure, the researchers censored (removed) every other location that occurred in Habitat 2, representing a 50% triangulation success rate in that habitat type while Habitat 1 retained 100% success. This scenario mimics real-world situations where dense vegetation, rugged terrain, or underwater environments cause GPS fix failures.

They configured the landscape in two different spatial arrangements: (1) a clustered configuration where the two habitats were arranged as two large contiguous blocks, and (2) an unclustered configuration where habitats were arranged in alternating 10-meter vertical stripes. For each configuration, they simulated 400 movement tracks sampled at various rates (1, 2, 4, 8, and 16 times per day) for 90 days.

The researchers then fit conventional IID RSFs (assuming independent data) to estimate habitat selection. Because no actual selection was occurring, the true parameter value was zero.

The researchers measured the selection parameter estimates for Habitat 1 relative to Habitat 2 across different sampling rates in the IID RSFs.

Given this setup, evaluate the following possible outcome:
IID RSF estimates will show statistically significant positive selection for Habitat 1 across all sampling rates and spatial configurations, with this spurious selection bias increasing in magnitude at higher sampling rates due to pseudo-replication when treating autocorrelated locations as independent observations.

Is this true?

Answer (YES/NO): NO